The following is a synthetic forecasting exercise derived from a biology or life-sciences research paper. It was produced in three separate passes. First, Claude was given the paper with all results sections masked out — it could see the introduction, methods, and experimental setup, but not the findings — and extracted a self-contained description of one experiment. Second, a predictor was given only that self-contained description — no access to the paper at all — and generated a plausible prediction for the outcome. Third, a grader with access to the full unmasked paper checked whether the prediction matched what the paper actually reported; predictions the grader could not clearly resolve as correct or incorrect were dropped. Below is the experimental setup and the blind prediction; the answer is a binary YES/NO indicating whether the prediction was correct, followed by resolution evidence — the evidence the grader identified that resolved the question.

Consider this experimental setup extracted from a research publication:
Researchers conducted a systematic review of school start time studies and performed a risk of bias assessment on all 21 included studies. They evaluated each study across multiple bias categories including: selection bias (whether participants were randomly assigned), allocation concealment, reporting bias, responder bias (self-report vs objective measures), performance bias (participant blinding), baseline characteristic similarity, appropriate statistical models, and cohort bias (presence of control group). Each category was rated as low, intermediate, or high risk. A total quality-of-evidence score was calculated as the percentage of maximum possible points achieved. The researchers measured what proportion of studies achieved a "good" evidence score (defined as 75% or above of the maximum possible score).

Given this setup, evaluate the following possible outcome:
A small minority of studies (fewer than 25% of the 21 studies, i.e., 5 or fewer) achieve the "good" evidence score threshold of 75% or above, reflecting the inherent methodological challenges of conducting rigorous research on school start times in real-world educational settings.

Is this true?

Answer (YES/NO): YES